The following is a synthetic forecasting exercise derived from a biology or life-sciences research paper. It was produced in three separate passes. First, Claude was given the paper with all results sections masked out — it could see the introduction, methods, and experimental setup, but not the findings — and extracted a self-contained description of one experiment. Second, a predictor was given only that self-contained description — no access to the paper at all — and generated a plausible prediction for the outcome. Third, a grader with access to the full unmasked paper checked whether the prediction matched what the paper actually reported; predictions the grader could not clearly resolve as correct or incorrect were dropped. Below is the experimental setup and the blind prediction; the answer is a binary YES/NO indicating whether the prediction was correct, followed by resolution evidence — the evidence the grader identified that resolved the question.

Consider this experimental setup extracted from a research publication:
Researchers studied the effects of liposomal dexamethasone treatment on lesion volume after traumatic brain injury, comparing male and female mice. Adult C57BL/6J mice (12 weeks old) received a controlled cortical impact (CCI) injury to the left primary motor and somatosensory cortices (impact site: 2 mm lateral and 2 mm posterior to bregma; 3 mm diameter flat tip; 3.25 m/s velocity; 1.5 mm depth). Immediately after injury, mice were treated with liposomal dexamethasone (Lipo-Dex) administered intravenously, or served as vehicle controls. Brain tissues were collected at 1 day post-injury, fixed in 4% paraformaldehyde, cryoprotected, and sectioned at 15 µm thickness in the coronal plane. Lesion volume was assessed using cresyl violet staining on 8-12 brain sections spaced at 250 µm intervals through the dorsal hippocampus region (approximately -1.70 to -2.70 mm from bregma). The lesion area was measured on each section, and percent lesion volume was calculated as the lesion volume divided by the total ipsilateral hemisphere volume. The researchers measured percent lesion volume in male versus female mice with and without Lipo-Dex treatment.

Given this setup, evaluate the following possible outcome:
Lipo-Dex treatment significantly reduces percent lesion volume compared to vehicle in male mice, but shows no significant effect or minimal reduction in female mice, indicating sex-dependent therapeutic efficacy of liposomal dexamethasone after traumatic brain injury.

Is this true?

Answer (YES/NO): YES